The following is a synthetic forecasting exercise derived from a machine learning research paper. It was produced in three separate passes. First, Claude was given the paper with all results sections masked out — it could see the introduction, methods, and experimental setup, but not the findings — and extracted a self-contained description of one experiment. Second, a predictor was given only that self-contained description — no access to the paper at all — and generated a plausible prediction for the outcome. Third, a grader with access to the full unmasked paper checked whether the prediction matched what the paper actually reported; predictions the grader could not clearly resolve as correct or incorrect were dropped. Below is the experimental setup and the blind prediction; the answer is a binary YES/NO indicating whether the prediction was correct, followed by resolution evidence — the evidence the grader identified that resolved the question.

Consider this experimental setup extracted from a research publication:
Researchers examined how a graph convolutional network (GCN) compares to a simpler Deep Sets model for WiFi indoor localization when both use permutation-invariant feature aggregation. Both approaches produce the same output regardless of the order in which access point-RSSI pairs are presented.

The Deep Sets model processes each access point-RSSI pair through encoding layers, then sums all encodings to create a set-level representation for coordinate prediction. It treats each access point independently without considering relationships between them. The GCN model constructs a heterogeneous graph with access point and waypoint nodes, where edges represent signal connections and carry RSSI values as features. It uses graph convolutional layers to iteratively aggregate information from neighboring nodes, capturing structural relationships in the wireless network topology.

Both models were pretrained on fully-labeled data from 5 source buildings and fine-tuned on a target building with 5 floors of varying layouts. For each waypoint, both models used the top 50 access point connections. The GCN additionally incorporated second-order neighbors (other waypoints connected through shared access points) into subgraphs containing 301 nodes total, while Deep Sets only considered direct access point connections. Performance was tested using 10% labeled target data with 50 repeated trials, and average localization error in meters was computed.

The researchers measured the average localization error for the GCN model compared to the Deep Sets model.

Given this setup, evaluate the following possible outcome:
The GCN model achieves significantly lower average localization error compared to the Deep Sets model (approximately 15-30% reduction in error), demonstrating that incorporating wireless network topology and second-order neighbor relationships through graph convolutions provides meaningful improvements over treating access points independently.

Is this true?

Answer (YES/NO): YES